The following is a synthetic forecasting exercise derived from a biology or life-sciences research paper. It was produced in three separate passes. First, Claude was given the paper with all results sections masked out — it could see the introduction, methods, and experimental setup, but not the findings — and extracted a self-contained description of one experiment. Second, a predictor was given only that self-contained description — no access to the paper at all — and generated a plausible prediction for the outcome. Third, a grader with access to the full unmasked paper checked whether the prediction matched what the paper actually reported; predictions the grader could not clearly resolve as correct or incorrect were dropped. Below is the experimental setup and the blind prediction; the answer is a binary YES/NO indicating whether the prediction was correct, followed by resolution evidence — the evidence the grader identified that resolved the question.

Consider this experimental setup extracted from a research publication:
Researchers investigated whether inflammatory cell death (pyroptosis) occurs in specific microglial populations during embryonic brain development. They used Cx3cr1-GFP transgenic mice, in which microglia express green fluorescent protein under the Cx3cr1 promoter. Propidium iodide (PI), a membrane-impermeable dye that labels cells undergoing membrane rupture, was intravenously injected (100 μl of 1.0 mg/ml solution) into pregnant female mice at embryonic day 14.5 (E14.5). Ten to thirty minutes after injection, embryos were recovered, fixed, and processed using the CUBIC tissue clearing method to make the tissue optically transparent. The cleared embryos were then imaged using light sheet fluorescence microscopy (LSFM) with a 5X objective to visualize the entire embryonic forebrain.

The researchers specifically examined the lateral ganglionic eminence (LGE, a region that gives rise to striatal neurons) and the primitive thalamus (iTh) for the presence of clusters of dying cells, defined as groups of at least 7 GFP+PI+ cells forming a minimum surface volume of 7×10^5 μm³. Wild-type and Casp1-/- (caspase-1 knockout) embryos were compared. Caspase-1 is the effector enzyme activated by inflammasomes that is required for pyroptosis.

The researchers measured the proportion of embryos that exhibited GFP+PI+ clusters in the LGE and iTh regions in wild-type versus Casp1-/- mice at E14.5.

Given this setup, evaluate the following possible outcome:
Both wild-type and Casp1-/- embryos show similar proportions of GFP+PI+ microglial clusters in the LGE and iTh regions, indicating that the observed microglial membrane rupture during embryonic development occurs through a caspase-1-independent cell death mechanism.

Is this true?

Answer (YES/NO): NO